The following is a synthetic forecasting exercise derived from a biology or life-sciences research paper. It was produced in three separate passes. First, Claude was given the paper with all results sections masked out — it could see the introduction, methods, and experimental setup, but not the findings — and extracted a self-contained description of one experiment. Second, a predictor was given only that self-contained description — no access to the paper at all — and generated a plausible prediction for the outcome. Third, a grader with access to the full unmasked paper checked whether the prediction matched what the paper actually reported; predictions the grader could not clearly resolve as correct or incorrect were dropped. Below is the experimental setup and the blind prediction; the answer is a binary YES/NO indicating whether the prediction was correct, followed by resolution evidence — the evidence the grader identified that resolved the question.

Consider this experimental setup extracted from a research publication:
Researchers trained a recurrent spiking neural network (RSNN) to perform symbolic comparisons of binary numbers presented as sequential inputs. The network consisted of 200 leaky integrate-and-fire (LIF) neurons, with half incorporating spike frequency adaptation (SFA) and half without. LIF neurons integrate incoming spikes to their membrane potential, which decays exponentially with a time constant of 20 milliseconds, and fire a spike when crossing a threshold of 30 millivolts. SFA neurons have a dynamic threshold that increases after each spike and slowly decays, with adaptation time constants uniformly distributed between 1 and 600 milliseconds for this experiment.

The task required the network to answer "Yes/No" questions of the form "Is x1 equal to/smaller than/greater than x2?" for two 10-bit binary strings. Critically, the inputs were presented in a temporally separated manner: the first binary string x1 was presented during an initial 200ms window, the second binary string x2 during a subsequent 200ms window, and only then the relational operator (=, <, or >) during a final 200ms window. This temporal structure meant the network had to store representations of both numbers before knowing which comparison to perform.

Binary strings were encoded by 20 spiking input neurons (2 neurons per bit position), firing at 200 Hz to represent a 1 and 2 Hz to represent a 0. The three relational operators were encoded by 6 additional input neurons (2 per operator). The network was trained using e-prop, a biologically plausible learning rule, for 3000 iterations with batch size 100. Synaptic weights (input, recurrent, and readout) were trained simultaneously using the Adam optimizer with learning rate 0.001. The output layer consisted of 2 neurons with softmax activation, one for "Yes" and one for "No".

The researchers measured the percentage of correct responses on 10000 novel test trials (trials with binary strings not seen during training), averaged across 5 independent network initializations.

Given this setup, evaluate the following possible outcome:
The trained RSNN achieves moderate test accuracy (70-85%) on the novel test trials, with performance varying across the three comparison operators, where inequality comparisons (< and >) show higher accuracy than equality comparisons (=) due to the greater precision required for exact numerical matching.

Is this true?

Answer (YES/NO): NO